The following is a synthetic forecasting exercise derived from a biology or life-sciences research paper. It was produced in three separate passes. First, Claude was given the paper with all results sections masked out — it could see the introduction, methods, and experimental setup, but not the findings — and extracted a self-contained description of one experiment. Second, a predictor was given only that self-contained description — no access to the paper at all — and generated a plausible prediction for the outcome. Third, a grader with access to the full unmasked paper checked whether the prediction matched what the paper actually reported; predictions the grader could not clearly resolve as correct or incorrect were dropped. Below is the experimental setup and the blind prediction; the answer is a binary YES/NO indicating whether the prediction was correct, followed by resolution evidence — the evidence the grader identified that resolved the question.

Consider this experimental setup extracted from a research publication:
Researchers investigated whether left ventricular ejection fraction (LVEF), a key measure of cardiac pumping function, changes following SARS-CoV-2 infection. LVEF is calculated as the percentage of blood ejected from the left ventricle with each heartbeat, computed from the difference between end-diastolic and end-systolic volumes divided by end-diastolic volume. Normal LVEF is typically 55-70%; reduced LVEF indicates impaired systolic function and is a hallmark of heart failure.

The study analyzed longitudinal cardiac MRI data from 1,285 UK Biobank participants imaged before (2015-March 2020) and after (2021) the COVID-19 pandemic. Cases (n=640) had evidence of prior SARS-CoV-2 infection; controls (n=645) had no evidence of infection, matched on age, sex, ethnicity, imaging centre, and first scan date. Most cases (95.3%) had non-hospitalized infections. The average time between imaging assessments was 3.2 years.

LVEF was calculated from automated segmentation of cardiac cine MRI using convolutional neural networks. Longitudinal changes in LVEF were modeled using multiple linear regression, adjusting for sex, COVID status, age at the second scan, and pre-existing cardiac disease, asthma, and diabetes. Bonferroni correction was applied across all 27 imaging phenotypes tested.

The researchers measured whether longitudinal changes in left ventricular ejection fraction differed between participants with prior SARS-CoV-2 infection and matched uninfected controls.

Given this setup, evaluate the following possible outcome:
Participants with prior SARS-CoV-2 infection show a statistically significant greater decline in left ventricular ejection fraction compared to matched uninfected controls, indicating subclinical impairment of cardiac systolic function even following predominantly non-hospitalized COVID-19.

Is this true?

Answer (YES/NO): NO